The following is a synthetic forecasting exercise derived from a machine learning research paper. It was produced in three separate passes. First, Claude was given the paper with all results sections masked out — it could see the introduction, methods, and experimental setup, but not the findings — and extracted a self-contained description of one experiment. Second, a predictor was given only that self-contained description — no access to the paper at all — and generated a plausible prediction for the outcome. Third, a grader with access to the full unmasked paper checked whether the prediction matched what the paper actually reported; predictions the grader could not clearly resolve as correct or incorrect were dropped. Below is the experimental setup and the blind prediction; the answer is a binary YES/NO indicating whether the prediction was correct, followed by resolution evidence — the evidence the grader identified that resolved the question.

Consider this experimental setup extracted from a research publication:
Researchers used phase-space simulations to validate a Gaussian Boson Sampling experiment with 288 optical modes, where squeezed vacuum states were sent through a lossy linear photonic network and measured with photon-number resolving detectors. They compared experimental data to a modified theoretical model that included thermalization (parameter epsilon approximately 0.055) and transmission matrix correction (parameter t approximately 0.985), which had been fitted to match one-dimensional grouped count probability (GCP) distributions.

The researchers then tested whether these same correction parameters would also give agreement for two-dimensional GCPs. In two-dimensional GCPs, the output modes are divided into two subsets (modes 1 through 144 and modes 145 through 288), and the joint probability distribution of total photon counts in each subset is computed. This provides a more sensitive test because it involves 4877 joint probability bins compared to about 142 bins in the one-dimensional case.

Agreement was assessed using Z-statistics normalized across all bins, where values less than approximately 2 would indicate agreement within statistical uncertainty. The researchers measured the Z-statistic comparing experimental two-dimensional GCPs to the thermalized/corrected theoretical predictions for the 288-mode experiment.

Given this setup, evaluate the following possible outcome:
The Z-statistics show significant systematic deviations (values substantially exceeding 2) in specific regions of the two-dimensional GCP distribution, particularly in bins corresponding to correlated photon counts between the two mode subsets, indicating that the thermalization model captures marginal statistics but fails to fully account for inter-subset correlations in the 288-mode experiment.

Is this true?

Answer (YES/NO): YES